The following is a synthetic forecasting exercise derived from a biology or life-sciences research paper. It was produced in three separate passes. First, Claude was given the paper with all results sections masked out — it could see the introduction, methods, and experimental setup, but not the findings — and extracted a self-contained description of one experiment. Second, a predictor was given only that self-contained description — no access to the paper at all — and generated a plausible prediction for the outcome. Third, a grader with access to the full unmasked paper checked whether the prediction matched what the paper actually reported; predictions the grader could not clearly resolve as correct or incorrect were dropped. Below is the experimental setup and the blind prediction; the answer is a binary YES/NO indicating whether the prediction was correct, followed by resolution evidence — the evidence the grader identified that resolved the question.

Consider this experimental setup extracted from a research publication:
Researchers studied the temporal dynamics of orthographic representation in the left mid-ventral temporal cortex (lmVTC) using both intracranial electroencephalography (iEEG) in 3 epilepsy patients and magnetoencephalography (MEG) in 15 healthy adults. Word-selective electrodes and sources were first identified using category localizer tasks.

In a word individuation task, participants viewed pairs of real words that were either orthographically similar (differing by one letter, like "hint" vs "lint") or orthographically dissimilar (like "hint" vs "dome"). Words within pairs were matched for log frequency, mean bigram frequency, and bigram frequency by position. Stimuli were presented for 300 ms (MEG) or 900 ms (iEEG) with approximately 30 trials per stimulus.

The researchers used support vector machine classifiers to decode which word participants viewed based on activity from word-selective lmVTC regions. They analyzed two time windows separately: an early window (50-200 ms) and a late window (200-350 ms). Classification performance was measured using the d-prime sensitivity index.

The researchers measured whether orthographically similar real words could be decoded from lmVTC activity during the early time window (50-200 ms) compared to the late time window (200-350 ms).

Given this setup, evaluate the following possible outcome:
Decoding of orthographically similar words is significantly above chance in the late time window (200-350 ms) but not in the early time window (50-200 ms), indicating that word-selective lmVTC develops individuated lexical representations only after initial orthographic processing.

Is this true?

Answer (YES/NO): YES